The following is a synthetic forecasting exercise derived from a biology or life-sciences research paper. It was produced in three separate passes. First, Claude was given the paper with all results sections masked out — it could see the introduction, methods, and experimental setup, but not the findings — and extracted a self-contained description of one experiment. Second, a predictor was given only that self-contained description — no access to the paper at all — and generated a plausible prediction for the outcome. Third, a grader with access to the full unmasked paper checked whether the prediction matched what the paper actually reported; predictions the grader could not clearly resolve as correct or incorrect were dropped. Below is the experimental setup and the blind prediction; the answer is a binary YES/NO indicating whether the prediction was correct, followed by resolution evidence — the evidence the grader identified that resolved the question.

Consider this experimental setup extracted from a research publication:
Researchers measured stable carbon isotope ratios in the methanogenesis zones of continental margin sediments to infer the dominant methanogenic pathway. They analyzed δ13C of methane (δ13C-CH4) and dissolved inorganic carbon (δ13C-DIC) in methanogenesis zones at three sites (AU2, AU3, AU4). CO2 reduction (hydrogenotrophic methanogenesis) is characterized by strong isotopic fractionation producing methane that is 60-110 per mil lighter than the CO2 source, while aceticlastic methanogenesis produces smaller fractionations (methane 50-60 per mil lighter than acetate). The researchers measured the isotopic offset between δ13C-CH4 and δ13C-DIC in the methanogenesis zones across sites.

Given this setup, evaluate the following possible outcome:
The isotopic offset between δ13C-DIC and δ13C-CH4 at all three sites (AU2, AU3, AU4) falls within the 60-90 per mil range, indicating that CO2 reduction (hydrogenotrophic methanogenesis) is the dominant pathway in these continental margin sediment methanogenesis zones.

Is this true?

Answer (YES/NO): YES